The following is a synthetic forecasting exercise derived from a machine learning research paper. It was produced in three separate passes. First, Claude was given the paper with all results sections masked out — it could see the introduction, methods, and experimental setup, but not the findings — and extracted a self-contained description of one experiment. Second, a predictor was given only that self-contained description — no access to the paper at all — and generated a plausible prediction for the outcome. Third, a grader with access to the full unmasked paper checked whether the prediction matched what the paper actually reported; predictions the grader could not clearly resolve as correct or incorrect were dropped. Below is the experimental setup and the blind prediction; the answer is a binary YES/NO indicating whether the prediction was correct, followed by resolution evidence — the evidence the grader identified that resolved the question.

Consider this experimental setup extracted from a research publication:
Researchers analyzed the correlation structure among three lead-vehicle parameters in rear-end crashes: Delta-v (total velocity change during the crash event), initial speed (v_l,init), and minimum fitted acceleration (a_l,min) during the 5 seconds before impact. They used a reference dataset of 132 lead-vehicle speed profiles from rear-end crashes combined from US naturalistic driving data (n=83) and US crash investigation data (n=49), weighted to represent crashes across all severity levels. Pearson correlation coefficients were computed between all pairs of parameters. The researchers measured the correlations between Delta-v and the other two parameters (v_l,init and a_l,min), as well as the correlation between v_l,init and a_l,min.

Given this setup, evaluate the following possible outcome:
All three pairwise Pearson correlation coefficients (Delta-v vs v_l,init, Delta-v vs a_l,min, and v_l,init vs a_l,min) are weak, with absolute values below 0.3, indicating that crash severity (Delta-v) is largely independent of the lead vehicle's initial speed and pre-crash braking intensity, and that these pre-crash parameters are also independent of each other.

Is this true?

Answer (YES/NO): NO